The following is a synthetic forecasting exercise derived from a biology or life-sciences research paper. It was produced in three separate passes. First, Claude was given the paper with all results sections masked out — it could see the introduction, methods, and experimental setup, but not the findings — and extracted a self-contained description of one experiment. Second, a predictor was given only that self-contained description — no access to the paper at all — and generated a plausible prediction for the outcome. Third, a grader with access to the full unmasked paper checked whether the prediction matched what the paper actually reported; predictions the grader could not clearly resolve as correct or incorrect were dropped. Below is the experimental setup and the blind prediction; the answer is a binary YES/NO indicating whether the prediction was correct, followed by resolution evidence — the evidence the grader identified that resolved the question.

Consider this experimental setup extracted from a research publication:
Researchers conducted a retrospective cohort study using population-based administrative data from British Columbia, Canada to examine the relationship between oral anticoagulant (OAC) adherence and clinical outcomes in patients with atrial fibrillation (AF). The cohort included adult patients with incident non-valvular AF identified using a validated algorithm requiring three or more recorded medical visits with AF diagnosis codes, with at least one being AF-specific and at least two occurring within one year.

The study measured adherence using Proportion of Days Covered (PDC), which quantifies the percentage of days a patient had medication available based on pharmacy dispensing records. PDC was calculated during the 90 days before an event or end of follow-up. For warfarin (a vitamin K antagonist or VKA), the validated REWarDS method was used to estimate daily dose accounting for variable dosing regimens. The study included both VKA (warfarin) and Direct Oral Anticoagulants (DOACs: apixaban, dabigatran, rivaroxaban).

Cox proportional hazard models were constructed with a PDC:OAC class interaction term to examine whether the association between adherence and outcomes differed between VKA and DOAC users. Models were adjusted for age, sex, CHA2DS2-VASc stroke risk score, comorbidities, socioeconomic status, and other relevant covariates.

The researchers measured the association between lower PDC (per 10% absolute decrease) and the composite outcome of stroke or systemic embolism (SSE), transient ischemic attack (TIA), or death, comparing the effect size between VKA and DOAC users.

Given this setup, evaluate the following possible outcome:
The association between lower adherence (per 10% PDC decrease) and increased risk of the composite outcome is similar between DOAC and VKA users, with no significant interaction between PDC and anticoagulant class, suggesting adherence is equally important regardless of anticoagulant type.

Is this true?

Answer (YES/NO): NO